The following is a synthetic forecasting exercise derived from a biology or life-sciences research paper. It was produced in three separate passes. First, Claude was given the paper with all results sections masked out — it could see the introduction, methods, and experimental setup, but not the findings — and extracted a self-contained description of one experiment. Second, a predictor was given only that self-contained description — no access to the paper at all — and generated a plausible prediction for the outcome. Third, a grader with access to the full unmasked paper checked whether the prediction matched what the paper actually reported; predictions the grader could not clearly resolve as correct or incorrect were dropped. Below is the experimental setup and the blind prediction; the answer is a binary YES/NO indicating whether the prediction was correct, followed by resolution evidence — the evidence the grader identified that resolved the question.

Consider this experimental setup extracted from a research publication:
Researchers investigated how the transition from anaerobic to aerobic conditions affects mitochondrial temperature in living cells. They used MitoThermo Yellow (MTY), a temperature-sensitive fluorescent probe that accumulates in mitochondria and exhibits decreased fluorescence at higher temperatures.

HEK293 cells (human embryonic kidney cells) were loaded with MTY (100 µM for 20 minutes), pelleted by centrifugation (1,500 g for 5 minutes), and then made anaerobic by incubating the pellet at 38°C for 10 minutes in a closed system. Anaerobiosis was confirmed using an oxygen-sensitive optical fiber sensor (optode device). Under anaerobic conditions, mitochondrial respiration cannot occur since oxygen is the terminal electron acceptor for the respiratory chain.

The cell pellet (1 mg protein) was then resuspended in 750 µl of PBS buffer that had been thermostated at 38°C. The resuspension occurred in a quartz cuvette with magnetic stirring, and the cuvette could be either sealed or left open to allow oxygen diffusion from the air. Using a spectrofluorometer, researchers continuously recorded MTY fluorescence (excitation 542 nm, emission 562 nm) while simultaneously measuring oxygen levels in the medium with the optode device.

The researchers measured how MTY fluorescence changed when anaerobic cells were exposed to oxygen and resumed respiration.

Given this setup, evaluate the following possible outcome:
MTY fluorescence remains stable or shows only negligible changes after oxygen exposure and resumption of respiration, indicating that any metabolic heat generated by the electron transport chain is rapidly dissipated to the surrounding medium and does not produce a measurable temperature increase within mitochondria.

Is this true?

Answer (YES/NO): NO